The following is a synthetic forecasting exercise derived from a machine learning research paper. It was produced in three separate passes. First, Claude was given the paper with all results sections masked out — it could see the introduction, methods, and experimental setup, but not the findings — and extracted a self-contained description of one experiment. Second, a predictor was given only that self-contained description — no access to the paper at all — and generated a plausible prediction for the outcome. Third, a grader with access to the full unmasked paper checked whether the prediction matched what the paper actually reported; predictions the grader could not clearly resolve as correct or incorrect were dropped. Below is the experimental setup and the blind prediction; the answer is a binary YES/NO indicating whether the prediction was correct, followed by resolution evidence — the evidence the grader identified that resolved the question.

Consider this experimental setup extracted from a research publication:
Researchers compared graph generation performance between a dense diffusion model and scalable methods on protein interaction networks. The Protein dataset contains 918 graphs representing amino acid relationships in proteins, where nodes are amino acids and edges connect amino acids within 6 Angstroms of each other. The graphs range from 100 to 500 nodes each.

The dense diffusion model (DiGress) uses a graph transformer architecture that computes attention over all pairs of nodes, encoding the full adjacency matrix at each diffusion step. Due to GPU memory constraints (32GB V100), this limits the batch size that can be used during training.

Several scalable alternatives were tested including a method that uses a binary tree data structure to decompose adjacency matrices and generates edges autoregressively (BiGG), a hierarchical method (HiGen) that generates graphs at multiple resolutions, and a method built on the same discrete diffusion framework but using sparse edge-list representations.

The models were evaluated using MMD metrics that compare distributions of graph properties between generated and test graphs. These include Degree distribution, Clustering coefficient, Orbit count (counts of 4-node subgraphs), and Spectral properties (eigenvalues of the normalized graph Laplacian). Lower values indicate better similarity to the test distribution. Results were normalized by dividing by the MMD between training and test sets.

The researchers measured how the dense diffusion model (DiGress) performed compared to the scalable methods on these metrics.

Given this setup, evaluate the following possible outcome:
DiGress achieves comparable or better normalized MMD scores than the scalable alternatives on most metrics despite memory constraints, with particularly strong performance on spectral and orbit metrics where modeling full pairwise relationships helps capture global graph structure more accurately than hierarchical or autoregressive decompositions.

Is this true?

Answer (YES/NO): NO